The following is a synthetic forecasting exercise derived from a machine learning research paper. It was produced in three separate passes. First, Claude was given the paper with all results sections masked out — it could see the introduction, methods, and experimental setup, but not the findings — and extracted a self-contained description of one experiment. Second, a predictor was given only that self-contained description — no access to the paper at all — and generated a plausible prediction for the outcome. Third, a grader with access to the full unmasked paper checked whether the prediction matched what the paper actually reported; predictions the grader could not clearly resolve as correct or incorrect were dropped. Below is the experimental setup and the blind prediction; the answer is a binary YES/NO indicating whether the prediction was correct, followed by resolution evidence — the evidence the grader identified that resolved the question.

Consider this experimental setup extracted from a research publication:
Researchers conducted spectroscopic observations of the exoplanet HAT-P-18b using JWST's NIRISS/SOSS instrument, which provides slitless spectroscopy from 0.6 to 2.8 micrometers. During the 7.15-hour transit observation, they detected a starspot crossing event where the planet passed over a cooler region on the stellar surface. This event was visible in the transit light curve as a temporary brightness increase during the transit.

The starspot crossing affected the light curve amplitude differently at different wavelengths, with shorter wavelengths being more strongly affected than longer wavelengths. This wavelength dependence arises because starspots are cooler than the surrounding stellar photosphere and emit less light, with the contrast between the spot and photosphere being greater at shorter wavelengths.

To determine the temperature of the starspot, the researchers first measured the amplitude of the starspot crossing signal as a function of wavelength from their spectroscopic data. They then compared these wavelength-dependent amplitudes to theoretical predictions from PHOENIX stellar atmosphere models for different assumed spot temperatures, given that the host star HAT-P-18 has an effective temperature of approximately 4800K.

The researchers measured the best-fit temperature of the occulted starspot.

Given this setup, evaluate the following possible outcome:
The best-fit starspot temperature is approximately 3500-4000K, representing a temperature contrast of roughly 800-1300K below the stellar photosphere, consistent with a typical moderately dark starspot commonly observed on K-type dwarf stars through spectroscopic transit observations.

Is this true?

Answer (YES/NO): YES